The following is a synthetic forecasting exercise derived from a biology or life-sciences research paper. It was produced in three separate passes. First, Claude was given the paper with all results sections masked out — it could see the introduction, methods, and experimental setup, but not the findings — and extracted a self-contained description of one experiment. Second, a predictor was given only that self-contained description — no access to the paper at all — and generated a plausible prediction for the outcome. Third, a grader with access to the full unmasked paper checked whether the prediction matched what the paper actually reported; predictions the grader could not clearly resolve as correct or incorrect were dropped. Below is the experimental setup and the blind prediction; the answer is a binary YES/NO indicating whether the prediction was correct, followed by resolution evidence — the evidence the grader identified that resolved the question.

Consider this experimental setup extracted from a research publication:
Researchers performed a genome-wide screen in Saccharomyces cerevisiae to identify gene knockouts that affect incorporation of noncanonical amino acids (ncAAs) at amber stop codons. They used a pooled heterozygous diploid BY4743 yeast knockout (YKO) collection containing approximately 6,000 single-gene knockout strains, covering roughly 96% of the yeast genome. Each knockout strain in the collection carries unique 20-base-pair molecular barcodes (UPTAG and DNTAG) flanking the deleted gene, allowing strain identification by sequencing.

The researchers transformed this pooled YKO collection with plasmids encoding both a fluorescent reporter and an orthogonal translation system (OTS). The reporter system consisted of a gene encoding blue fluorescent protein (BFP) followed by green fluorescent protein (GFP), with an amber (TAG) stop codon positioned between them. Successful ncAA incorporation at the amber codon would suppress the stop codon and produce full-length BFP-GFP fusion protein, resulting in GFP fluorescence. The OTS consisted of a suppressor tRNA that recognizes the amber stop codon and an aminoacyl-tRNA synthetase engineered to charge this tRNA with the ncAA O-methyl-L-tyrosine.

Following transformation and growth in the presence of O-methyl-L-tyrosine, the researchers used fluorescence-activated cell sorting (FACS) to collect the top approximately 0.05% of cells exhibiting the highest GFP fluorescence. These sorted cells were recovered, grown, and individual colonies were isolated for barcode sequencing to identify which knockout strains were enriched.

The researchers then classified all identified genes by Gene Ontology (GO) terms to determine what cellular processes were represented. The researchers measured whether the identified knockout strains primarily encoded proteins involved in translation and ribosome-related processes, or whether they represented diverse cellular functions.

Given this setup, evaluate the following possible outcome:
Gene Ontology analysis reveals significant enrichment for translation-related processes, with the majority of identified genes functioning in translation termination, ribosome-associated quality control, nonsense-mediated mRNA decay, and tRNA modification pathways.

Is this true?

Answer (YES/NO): NO